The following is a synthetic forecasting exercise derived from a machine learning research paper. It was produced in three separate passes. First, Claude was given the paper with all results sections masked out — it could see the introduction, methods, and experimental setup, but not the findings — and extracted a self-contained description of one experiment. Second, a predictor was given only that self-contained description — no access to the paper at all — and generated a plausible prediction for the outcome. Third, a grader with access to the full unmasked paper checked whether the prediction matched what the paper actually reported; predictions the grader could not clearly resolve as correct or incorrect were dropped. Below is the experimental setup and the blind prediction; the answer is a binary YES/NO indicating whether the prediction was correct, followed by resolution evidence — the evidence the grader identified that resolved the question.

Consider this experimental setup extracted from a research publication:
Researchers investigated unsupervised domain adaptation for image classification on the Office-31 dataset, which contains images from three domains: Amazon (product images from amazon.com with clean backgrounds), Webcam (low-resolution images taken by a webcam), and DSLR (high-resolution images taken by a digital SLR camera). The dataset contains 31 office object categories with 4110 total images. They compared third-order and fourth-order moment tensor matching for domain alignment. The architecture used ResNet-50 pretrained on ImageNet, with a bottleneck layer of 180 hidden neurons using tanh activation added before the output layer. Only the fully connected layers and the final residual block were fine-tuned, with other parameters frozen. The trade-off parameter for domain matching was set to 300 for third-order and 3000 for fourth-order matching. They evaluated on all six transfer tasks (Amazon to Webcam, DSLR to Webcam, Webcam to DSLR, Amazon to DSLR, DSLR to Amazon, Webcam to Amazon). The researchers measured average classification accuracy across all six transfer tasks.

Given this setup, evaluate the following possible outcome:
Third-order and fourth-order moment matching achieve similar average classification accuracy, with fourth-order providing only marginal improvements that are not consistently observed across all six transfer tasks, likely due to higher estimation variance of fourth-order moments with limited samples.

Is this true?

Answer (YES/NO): NO